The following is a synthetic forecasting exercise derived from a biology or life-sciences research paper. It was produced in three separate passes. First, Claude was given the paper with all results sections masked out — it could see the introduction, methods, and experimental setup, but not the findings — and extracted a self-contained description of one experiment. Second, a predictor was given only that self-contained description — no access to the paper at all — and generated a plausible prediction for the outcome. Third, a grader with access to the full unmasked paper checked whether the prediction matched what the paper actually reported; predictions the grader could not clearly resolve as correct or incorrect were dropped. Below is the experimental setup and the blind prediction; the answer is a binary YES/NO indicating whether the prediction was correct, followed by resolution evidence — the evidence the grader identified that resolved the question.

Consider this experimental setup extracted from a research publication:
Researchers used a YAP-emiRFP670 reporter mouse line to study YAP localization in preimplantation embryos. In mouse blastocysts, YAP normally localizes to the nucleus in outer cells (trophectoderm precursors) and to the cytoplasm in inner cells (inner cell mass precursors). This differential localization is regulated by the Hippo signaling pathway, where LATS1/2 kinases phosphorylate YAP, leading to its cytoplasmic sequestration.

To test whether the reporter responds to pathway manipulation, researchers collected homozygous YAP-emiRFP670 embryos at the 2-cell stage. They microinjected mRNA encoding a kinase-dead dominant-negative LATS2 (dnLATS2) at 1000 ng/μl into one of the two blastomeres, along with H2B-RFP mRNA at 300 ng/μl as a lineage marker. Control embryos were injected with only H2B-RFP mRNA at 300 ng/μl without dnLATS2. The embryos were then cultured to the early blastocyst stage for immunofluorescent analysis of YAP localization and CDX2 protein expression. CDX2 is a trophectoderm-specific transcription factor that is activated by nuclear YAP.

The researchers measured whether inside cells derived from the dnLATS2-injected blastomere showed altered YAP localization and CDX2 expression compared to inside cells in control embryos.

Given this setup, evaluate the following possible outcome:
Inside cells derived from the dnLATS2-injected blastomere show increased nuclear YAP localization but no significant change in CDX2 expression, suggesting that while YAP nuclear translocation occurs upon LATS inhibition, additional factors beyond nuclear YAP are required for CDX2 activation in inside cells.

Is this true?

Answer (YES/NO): NO